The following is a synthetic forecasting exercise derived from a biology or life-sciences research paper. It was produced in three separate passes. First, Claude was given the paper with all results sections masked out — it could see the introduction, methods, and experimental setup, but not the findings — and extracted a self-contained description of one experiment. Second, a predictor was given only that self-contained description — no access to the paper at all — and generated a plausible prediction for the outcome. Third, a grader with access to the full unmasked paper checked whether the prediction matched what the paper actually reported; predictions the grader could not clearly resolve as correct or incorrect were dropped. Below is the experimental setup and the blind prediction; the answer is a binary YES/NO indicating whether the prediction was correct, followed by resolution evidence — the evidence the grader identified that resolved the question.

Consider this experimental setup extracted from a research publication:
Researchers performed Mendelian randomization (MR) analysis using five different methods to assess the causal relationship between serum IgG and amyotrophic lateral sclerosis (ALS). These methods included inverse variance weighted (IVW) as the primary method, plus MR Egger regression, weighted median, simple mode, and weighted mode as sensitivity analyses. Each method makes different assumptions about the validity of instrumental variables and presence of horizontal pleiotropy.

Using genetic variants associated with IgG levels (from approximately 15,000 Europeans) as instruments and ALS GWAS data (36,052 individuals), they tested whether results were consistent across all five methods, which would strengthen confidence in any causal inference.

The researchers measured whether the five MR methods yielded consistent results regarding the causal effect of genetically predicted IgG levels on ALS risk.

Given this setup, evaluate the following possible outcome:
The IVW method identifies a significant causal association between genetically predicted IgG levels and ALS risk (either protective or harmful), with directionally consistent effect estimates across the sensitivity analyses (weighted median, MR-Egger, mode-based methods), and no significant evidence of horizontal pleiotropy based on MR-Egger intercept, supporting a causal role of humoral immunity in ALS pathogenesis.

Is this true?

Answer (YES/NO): NO